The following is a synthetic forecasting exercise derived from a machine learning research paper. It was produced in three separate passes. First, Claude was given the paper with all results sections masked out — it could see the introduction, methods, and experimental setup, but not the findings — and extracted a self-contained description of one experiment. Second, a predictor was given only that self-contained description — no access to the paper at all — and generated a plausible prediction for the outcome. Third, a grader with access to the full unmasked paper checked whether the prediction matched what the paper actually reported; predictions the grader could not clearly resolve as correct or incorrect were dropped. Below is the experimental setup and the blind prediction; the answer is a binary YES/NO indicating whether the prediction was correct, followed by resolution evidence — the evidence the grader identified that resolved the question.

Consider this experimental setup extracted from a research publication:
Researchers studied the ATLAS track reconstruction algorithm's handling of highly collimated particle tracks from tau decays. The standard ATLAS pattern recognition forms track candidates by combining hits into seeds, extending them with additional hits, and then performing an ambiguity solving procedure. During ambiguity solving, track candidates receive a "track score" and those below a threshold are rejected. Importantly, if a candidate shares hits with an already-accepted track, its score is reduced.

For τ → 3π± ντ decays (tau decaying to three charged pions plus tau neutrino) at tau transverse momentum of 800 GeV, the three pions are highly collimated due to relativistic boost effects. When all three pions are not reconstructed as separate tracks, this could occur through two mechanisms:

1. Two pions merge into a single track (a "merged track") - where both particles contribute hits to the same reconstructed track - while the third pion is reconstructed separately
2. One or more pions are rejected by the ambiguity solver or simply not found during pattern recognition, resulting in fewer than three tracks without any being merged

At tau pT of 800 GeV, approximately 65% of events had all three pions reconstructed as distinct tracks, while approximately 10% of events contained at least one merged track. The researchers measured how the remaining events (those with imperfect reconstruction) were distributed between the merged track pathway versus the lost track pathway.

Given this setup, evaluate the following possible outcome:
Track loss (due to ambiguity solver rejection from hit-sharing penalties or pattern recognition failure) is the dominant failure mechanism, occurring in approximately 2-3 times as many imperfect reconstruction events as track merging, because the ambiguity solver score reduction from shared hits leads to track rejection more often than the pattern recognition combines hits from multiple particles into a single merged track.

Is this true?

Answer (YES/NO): YES